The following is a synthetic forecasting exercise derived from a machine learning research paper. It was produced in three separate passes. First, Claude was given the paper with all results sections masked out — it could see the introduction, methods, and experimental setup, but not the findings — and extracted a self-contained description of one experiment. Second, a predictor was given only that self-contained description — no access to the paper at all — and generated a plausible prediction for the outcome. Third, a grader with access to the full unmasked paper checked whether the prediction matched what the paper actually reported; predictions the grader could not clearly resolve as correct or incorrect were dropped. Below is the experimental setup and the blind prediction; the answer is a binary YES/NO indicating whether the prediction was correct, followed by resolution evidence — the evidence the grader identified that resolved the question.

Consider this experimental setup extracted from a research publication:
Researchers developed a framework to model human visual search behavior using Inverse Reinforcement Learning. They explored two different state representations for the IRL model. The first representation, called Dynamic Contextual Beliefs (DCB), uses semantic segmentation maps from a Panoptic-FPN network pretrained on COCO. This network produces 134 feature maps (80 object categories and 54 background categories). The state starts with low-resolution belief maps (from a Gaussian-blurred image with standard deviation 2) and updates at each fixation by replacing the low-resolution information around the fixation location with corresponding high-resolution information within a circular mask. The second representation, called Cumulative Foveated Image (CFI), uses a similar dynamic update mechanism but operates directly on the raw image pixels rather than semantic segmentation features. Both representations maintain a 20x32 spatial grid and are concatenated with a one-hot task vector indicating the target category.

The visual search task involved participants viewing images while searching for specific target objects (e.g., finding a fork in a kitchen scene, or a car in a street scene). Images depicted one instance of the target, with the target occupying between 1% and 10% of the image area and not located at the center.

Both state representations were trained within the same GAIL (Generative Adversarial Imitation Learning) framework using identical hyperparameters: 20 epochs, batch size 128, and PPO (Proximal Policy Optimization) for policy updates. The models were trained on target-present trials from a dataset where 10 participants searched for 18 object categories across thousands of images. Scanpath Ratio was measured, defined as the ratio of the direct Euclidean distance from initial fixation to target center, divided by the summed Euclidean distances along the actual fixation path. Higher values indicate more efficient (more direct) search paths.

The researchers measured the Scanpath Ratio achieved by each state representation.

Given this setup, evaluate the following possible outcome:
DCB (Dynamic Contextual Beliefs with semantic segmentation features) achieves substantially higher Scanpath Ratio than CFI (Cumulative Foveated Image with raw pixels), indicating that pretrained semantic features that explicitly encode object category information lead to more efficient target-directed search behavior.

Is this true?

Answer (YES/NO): YES